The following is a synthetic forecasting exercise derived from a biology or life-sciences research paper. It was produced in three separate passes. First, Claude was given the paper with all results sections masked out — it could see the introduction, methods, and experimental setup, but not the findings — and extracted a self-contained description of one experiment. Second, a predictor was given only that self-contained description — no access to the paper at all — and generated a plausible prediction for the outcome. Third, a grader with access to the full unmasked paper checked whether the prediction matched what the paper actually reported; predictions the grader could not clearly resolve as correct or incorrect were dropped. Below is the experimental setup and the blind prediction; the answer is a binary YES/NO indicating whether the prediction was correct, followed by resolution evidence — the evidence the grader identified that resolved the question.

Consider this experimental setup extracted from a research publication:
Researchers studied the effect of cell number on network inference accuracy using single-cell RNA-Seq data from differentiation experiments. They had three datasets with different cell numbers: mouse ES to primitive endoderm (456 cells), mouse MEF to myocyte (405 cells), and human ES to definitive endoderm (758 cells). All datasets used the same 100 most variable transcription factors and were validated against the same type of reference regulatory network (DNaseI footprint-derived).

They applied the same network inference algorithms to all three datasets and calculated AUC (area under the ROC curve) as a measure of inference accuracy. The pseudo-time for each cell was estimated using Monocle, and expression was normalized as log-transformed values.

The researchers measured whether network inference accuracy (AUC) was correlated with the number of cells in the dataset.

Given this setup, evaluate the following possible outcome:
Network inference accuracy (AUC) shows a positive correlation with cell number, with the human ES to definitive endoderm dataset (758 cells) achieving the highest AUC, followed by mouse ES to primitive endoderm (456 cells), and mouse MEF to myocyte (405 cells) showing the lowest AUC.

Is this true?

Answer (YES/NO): NO